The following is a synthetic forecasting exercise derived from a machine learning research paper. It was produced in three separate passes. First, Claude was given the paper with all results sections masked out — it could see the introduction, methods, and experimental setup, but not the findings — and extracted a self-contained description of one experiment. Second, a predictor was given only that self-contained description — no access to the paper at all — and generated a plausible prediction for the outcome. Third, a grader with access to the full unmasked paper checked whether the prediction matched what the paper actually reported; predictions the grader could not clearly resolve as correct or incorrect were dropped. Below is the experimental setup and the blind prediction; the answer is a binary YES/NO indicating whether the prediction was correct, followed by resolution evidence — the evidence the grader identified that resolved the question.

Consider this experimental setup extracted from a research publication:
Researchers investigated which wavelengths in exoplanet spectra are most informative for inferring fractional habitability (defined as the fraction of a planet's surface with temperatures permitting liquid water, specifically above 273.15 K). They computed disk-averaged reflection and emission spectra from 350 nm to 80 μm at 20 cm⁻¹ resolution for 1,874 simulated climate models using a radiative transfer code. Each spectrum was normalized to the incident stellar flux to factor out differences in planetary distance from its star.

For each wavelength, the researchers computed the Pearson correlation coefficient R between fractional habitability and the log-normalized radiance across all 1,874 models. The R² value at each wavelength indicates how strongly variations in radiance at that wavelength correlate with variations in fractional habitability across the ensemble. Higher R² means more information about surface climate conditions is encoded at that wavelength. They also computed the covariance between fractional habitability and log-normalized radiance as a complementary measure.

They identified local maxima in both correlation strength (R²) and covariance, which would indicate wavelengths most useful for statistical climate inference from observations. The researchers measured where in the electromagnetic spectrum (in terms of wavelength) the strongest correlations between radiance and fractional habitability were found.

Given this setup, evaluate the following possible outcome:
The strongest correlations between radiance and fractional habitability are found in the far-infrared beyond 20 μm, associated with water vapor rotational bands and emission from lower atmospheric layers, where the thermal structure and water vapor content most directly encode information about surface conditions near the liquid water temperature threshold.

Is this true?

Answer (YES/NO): NO